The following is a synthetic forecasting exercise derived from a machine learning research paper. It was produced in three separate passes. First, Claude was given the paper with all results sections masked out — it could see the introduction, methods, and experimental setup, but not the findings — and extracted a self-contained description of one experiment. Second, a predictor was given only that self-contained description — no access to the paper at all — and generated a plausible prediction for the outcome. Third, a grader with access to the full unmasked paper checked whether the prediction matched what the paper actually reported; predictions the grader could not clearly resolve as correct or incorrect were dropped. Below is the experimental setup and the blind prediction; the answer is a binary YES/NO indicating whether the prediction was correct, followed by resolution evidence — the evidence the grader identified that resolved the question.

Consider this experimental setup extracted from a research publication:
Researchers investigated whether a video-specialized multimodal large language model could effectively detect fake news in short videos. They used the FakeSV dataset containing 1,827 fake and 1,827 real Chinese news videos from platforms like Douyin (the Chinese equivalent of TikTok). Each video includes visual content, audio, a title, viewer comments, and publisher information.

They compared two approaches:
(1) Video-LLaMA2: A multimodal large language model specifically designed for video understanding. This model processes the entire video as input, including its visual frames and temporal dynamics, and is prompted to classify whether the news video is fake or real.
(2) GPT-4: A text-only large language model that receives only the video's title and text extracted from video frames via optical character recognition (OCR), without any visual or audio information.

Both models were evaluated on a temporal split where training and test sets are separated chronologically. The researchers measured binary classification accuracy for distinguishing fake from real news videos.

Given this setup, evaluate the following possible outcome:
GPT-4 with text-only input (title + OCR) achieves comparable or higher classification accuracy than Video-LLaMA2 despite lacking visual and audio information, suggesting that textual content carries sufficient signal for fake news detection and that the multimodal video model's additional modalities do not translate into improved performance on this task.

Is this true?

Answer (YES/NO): YES